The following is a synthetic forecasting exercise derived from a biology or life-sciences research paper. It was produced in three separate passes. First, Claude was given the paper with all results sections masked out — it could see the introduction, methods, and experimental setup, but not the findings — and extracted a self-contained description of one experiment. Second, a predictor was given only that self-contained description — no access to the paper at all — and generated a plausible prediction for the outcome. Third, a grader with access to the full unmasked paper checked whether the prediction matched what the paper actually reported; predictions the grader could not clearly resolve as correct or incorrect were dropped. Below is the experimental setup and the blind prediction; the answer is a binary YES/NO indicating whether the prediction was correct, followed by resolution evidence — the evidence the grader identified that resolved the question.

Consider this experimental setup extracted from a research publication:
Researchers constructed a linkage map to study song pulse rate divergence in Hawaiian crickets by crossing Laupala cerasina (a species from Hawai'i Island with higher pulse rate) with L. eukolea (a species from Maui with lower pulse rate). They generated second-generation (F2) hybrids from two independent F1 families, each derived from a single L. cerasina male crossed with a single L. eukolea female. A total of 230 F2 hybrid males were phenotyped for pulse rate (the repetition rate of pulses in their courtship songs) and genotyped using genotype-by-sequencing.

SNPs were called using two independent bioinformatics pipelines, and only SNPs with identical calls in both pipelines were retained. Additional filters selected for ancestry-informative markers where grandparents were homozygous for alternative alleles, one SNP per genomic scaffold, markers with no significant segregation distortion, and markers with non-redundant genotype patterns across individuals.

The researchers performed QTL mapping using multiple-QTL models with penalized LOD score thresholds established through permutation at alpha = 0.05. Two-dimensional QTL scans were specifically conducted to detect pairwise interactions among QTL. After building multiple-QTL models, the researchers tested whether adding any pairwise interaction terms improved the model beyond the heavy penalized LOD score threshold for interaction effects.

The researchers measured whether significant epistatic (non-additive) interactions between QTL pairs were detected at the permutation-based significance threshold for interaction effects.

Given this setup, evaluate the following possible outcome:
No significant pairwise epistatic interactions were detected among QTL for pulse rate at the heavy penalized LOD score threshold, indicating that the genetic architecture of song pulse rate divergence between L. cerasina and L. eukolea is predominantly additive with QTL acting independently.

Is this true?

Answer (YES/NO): YES